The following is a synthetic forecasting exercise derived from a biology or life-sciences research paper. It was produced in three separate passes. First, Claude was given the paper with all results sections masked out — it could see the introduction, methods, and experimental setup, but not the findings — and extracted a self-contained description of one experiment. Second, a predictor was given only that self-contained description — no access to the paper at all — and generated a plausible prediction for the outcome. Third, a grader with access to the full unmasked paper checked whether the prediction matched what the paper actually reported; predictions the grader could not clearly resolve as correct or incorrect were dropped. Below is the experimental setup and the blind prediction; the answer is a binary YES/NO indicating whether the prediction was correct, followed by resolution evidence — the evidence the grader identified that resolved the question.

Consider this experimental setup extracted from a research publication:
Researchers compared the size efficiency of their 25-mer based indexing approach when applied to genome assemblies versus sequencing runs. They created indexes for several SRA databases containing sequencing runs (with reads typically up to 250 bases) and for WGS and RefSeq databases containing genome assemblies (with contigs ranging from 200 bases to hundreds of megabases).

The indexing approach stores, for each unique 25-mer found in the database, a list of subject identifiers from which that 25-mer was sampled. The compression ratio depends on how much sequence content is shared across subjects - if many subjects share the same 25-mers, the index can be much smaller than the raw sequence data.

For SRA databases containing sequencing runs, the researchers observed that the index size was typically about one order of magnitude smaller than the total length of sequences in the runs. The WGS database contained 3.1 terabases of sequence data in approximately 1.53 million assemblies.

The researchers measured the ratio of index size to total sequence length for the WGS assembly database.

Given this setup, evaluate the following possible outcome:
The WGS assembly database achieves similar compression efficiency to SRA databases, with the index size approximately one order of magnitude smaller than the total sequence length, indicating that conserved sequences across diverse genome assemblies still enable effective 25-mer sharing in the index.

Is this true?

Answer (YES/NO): NO